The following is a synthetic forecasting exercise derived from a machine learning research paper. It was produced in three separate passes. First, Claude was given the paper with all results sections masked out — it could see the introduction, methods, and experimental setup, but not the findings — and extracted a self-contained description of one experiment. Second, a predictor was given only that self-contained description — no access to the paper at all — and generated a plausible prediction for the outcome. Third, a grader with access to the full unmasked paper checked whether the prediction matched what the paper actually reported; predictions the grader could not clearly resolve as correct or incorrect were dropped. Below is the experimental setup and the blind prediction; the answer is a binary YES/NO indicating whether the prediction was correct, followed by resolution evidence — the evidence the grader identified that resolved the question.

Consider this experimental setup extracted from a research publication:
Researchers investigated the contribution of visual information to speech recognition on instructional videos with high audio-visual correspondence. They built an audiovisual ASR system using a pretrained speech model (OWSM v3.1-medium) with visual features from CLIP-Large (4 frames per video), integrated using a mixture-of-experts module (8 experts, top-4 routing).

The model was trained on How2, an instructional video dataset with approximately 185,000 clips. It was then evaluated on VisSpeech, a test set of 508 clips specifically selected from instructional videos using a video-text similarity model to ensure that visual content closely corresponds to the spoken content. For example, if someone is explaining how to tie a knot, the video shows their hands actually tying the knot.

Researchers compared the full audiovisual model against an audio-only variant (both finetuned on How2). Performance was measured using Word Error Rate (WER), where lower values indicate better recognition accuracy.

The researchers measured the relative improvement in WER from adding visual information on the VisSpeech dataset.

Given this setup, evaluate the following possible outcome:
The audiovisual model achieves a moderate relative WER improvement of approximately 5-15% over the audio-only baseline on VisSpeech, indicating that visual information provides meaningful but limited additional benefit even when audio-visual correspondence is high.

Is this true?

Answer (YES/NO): YES